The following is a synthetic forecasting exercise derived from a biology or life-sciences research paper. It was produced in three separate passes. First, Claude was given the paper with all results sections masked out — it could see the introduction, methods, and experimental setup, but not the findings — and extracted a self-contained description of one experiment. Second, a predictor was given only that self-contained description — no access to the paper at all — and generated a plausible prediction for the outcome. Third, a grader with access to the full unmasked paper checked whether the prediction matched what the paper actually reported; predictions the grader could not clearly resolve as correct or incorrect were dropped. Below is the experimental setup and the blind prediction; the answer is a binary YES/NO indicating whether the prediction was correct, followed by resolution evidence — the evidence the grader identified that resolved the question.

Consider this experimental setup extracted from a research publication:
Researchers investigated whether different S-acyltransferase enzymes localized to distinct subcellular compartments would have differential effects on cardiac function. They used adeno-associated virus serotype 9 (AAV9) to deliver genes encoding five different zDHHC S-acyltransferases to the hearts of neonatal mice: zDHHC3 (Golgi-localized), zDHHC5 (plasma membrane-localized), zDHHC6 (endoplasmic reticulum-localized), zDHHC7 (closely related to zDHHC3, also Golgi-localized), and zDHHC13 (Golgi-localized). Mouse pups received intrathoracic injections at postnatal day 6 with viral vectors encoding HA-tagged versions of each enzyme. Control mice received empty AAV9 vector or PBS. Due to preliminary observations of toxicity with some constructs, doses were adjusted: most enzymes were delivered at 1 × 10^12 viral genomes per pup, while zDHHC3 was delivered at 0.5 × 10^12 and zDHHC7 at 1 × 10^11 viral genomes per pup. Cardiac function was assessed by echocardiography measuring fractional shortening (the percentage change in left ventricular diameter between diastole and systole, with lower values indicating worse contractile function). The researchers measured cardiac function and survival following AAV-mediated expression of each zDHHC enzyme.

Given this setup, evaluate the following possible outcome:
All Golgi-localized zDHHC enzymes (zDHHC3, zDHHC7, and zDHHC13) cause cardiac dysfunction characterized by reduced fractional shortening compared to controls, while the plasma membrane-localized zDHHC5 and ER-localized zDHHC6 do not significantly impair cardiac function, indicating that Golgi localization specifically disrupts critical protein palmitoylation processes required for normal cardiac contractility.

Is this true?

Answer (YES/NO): NO